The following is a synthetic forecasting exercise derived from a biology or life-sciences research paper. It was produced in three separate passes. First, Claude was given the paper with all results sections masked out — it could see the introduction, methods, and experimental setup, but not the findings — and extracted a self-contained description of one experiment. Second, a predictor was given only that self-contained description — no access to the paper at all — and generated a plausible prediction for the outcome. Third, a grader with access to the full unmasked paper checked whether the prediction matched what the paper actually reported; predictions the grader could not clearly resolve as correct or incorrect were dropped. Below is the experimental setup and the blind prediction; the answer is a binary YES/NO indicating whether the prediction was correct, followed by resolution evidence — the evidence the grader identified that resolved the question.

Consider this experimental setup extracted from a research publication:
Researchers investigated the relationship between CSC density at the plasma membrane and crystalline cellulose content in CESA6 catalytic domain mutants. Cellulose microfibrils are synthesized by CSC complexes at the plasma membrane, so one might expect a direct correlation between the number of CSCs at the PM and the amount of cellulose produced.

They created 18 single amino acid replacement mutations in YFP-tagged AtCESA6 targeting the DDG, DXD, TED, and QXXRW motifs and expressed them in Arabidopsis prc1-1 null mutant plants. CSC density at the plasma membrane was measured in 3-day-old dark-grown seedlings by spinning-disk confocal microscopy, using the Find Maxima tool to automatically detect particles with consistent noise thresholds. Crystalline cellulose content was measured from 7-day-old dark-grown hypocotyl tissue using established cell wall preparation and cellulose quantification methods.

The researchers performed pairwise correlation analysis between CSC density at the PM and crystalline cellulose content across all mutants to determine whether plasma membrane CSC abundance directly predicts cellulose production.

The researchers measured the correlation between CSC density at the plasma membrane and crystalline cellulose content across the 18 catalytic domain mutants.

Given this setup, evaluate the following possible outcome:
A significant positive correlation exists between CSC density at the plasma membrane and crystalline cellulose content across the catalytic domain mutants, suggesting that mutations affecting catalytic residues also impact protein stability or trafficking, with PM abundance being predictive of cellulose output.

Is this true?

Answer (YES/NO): NO